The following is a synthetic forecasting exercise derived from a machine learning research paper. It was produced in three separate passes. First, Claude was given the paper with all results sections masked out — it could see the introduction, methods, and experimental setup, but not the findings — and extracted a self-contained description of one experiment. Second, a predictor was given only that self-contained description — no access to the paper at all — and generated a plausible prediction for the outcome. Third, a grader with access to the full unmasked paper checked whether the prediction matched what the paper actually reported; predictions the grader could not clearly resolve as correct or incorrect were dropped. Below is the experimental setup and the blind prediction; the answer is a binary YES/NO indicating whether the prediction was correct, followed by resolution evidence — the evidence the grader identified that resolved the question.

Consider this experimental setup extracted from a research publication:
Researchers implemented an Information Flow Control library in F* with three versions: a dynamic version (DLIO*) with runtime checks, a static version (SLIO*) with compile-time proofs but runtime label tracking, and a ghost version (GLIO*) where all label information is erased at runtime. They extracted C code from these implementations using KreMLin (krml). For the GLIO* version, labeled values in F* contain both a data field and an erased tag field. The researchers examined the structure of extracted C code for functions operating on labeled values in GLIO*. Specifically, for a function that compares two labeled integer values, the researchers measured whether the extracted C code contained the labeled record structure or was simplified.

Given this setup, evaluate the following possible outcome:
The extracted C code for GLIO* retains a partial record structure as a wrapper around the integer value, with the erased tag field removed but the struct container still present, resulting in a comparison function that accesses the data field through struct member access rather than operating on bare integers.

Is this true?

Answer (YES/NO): NO